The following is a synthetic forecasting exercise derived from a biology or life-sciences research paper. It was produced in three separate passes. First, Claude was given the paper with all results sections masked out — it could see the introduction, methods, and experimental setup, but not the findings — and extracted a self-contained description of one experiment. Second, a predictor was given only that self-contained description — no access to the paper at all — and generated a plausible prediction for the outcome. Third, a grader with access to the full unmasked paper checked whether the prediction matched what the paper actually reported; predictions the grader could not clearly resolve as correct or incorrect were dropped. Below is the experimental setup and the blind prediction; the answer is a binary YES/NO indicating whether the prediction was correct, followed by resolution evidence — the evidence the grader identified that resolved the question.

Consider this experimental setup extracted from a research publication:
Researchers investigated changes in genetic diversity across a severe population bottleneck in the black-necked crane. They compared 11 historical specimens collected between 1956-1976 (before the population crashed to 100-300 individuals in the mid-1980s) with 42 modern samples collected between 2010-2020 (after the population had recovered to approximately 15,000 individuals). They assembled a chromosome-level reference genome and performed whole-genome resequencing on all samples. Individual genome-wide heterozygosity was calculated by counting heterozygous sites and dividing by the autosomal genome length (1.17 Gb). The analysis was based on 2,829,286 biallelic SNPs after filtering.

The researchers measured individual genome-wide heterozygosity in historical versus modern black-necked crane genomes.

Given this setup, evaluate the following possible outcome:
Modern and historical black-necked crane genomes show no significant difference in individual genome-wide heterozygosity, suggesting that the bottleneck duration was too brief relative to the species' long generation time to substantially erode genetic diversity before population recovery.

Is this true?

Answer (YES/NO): NO